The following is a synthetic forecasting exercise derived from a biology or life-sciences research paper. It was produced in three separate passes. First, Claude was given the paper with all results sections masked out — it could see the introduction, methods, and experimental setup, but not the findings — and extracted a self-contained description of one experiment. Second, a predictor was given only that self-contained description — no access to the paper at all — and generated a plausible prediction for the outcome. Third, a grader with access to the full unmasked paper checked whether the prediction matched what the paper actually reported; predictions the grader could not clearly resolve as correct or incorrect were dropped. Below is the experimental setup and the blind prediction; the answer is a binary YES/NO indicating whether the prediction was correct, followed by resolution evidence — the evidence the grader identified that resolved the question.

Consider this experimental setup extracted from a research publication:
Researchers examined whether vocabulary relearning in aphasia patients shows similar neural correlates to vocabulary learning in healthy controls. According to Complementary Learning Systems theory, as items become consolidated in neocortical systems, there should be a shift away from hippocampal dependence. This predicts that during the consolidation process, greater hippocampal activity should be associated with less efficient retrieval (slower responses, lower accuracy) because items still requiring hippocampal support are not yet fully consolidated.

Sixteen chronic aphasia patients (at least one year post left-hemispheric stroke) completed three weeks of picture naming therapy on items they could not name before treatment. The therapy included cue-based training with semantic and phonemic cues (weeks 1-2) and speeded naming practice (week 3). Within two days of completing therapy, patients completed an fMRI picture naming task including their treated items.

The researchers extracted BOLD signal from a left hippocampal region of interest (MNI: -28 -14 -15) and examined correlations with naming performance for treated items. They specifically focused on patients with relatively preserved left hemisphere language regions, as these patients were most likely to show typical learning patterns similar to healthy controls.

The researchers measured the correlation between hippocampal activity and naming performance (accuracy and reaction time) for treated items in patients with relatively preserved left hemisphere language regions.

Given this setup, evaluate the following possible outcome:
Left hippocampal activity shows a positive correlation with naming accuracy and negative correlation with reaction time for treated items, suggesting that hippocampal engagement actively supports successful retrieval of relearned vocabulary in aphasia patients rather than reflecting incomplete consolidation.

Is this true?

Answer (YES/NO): NO